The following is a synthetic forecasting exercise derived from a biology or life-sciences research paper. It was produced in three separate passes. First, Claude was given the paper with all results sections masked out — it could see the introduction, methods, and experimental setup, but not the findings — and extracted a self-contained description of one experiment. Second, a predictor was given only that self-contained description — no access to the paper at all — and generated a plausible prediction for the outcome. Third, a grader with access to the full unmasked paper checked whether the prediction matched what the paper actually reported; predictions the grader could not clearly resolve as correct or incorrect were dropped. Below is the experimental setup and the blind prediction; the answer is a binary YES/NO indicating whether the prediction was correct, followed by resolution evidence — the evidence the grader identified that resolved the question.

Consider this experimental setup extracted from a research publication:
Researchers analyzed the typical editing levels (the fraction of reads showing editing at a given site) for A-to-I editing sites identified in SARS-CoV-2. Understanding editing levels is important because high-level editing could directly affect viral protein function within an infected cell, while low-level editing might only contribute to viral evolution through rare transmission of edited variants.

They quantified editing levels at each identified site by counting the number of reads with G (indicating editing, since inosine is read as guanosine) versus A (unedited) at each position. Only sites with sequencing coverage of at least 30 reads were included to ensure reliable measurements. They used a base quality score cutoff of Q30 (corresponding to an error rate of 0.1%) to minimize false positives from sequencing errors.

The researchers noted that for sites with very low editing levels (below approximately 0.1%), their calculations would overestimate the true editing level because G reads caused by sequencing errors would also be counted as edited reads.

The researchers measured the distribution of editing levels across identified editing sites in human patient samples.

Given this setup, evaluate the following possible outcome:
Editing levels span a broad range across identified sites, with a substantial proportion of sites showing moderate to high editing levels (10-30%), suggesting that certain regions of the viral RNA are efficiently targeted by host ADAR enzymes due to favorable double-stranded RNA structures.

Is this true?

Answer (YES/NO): NO